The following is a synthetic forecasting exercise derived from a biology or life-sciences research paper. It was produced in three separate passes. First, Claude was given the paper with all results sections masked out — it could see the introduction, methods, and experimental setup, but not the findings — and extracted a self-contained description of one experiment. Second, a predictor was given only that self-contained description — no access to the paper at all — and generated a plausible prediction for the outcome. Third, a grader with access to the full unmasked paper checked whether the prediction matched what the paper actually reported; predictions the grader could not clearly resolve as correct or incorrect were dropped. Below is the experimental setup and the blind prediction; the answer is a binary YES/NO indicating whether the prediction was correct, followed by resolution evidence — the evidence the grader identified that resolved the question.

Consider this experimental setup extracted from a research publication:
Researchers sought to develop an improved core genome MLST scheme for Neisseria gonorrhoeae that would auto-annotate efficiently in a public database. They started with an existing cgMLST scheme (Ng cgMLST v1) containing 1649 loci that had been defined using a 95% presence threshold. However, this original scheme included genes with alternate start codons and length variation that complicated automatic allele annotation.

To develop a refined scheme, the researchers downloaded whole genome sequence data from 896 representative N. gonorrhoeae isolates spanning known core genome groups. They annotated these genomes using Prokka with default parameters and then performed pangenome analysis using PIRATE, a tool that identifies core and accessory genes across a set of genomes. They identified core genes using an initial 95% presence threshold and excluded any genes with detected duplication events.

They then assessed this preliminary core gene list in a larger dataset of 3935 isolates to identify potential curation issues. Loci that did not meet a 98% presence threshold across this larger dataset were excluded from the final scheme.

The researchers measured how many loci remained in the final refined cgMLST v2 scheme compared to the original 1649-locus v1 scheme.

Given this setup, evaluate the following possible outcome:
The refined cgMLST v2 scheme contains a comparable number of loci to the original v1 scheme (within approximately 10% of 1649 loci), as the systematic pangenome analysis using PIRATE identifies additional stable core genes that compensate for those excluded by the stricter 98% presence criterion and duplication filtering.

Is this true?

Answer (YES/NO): NO